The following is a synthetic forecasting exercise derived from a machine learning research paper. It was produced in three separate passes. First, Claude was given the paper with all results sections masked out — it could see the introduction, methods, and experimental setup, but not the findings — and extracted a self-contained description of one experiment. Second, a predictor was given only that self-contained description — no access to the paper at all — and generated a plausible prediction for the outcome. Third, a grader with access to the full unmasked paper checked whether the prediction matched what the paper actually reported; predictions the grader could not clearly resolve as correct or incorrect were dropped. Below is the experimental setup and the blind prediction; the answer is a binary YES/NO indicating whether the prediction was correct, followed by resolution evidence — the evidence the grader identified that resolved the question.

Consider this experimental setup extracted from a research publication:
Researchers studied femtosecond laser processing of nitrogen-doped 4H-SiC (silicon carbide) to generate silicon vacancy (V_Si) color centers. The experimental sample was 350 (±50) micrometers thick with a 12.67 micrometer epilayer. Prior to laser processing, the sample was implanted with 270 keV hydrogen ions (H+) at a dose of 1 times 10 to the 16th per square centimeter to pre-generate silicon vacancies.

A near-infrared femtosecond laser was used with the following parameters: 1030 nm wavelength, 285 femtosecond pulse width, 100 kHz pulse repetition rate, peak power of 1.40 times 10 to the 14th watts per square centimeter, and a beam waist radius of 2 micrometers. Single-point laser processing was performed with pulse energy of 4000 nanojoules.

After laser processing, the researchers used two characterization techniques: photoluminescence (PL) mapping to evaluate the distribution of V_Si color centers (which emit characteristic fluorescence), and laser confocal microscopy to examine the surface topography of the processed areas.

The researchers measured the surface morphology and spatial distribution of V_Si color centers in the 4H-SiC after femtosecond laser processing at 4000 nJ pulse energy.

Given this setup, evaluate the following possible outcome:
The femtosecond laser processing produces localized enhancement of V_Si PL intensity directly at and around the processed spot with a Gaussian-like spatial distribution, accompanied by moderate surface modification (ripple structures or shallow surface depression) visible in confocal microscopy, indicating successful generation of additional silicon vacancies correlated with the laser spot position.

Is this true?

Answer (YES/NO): NO